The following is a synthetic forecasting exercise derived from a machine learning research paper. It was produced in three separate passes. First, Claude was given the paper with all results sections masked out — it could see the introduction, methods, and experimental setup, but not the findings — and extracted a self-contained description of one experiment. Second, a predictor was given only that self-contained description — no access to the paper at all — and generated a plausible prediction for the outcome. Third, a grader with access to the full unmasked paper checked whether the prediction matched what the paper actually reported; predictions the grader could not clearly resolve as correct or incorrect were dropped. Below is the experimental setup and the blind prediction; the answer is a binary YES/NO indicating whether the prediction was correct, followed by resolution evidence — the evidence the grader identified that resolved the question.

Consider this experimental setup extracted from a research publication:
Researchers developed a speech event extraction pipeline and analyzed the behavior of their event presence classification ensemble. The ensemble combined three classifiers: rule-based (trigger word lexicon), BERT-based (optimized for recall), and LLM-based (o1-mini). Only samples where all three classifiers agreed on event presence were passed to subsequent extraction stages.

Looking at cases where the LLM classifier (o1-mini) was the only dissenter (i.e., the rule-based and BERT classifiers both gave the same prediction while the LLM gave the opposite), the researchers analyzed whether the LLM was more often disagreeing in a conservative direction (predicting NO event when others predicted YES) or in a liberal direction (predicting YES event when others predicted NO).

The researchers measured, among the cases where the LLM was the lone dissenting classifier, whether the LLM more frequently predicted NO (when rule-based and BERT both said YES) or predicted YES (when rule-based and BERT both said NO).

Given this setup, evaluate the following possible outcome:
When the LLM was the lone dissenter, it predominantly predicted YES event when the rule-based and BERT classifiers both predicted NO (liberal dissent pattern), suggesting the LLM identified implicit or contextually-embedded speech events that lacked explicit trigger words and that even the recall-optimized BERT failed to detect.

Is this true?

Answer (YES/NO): YES